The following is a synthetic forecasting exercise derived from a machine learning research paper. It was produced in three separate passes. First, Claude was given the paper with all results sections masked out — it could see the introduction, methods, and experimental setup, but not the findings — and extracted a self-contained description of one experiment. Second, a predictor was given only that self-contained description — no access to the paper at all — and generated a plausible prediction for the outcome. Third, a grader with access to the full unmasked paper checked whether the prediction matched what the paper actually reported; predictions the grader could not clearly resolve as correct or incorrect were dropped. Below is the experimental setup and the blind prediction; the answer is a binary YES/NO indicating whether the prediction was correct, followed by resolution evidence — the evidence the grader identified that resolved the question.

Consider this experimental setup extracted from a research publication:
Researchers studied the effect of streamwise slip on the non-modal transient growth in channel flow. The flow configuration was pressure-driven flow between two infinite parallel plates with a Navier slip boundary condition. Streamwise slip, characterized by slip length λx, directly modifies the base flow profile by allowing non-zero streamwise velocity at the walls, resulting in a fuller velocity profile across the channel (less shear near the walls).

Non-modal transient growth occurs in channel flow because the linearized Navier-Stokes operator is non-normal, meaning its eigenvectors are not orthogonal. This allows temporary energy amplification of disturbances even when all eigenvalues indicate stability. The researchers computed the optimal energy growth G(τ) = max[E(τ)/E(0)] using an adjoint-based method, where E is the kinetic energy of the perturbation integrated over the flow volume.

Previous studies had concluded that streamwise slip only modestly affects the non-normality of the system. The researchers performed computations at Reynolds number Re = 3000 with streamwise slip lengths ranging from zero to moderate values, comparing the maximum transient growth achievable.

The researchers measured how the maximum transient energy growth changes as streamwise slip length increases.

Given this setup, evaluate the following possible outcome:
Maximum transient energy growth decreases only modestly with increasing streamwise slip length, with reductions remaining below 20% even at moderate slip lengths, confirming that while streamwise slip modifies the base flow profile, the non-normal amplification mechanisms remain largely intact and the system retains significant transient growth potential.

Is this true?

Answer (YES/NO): NO